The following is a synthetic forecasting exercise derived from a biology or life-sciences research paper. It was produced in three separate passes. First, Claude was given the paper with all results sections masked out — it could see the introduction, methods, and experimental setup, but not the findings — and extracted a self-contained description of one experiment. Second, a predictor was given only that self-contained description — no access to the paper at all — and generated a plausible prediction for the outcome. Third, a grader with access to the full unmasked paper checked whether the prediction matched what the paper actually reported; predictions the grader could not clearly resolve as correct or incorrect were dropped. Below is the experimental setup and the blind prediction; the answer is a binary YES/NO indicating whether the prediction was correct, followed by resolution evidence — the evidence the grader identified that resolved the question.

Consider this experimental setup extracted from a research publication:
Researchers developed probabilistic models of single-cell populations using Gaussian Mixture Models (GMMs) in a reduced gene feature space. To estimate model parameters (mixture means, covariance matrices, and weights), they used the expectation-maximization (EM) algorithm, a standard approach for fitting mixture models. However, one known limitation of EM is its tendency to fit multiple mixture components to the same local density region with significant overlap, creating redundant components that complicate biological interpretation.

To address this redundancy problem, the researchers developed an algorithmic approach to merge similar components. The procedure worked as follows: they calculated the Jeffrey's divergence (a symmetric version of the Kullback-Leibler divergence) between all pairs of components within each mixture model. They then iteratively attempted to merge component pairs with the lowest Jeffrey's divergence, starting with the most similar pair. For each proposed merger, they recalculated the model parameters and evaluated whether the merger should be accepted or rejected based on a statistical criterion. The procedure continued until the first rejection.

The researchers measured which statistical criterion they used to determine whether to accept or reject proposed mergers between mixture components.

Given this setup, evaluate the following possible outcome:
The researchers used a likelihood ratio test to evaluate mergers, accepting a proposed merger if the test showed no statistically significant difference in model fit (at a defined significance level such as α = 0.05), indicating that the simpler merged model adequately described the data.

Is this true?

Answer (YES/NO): NO